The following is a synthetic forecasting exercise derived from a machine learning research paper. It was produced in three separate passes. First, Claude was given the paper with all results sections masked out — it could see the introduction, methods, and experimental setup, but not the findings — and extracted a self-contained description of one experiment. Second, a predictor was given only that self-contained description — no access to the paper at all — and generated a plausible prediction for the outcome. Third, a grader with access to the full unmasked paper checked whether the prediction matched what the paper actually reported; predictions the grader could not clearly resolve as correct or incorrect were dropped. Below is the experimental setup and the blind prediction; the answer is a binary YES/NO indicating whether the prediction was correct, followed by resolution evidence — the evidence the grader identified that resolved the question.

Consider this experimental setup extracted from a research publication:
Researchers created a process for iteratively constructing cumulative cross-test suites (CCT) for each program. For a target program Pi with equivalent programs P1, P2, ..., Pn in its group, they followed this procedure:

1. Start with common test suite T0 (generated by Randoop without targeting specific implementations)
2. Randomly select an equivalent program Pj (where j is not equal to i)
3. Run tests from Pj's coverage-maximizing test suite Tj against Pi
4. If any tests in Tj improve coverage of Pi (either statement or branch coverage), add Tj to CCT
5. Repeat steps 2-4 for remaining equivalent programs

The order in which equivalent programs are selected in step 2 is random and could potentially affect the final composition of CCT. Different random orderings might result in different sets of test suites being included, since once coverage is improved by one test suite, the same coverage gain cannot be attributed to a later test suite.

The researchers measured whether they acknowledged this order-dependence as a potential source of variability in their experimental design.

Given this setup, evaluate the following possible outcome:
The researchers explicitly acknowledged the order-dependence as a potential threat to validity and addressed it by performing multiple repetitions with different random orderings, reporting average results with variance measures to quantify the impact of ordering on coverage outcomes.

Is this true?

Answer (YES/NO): NO